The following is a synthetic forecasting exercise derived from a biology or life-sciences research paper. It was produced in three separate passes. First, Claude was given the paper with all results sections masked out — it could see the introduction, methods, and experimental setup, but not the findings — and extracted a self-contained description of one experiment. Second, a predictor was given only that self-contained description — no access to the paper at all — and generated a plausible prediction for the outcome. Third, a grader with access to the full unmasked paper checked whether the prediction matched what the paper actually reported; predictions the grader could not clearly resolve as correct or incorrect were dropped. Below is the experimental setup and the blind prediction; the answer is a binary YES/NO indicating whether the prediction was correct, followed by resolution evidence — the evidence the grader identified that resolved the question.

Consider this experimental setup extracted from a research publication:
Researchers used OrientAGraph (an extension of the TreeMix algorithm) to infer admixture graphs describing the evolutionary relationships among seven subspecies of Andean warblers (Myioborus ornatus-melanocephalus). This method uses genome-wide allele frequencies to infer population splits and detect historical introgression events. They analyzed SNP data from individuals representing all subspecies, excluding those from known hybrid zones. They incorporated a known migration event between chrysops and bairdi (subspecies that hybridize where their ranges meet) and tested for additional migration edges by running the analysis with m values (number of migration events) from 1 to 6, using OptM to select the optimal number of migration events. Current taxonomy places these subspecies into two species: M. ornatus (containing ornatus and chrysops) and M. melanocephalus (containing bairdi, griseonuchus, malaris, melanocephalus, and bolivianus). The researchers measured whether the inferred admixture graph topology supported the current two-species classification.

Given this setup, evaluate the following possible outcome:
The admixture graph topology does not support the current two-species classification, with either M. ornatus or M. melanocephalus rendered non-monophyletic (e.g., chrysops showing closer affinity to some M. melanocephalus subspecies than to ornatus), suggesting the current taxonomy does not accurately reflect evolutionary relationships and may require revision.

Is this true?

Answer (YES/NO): YES